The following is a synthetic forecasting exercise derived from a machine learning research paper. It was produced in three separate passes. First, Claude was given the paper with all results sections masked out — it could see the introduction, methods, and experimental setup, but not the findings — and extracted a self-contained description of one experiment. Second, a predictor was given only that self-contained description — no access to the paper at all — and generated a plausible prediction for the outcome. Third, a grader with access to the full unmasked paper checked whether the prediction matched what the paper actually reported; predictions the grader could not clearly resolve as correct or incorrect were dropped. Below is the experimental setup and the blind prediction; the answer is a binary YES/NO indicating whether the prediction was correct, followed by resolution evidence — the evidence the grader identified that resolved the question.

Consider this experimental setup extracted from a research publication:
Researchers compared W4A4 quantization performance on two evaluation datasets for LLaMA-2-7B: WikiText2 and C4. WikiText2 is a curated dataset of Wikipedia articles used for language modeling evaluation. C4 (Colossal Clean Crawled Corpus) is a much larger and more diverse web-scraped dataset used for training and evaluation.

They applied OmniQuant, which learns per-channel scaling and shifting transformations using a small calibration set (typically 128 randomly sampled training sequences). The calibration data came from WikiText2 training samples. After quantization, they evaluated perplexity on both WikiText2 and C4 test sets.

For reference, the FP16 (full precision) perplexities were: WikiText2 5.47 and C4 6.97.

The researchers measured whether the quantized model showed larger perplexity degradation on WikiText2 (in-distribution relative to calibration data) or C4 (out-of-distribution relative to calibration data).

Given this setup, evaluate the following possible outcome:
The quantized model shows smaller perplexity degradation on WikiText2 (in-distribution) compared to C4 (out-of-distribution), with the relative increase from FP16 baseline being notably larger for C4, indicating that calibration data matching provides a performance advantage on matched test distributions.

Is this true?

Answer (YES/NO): NO